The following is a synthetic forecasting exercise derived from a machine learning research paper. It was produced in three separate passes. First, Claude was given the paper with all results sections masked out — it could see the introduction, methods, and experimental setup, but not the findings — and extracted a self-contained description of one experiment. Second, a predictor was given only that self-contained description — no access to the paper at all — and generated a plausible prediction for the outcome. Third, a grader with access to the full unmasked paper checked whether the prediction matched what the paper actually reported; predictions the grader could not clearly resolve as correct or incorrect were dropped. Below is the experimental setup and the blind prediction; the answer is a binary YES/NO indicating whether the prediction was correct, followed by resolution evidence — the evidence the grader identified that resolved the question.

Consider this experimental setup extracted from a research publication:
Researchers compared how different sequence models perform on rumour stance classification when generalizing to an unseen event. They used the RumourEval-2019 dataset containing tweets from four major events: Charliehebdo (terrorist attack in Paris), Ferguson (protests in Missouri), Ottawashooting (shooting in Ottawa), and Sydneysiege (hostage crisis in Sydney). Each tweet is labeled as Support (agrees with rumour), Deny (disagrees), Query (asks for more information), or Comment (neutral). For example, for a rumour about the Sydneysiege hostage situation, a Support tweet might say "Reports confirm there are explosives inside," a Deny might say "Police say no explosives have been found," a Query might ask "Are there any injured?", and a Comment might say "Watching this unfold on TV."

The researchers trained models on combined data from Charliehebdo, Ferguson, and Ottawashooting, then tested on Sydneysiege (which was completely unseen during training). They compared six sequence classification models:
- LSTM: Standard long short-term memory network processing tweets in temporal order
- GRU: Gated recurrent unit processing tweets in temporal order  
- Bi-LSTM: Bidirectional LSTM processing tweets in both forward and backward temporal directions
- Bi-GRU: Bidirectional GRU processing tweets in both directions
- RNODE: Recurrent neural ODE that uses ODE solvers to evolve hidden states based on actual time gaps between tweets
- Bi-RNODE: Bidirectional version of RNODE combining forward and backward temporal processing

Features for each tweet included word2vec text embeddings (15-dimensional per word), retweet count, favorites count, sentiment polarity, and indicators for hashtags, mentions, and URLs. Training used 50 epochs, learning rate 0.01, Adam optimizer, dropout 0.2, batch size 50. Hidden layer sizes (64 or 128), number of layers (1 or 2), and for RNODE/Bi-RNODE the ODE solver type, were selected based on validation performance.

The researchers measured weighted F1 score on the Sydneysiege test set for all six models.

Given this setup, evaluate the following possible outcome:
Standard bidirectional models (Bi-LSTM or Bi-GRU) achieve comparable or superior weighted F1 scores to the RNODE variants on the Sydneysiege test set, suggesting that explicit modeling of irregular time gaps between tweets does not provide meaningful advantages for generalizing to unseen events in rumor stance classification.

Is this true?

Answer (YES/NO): NO